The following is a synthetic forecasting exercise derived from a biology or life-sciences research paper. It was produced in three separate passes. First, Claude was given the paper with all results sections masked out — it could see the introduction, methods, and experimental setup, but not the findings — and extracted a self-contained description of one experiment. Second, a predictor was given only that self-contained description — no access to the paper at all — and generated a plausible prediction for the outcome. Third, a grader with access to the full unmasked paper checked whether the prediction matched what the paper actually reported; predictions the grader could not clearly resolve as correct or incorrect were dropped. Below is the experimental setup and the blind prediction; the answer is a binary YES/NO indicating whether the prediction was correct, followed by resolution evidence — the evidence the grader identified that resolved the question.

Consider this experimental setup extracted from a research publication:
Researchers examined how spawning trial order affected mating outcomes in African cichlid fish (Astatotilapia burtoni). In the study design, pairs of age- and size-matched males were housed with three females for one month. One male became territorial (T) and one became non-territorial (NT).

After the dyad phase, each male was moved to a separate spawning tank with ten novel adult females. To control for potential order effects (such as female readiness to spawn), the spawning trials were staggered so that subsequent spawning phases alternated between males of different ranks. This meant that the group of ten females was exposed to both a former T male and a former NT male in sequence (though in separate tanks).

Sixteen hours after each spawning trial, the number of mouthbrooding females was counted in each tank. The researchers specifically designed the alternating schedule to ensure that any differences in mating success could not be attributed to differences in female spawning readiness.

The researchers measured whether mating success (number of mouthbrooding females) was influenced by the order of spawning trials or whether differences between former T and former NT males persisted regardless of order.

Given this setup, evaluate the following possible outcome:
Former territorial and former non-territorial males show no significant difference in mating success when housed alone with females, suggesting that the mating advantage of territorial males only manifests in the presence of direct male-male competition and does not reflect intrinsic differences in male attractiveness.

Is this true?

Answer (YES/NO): NO